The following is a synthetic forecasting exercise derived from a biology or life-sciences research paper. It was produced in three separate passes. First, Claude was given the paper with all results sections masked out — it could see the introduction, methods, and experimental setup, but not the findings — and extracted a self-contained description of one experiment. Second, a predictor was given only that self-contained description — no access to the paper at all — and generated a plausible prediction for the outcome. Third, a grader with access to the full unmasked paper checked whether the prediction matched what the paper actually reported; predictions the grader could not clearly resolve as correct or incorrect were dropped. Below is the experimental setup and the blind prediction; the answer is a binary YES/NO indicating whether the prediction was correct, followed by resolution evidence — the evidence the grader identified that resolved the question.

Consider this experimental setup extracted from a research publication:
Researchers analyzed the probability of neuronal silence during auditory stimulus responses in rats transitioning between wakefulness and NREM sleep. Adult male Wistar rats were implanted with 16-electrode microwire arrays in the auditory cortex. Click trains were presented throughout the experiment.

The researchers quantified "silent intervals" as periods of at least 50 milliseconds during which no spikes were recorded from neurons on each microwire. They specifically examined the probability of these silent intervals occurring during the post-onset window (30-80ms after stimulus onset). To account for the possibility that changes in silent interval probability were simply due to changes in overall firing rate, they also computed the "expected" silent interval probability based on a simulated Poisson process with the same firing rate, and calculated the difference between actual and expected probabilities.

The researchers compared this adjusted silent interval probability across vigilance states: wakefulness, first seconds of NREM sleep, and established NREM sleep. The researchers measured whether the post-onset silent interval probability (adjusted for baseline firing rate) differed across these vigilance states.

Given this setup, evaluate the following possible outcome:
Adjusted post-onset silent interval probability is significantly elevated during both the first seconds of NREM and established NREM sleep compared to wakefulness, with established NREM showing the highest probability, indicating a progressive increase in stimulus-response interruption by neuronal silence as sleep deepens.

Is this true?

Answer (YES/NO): NO